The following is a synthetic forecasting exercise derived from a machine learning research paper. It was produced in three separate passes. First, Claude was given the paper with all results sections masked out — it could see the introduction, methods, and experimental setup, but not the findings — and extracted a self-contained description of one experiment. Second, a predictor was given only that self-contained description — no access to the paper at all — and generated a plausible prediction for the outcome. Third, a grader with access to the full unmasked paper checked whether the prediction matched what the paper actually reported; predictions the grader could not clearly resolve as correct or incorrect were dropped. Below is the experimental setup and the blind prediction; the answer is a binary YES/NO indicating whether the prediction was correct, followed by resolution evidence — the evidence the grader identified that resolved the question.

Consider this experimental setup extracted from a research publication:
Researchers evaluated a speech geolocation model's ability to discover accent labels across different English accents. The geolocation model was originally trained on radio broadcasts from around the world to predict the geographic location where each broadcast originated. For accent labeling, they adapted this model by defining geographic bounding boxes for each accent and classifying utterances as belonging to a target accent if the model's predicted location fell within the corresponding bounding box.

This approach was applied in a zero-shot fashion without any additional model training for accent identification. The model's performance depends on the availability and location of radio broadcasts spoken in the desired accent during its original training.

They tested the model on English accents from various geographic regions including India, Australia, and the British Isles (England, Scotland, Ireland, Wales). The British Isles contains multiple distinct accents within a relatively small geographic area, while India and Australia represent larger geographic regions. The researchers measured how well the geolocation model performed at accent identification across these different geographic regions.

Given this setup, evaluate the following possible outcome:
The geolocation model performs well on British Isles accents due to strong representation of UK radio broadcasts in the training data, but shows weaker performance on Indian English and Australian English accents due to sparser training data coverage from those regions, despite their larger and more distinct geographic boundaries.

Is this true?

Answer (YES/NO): NO